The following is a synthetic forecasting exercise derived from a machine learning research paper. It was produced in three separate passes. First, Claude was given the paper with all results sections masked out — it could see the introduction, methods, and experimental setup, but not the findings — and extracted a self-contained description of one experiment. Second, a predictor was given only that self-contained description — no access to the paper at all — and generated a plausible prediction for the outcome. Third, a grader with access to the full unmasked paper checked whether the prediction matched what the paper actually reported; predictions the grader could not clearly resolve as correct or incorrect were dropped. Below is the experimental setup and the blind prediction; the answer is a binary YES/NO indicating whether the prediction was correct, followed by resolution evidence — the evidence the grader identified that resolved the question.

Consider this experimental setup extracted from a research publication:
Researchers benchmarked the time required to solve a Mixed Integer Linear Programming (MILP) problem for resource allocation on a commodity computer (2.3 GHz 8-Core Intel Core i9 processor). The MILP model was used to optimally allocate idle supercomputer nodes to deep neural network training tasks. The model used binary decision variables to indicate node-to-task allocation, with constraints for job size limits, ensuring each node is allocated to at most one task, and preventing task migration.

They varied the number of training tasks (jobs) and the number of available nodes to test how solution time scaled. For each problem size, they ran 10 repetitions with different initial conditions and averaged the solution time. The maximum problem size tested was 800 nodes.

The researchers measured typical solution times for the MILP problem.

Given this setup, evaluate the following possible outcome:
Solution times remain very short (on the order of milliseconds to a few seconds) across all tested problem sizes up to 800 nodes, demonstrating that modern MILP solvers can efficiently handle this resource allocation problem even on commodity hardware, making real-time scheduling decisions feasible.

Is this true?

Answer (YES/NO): YES